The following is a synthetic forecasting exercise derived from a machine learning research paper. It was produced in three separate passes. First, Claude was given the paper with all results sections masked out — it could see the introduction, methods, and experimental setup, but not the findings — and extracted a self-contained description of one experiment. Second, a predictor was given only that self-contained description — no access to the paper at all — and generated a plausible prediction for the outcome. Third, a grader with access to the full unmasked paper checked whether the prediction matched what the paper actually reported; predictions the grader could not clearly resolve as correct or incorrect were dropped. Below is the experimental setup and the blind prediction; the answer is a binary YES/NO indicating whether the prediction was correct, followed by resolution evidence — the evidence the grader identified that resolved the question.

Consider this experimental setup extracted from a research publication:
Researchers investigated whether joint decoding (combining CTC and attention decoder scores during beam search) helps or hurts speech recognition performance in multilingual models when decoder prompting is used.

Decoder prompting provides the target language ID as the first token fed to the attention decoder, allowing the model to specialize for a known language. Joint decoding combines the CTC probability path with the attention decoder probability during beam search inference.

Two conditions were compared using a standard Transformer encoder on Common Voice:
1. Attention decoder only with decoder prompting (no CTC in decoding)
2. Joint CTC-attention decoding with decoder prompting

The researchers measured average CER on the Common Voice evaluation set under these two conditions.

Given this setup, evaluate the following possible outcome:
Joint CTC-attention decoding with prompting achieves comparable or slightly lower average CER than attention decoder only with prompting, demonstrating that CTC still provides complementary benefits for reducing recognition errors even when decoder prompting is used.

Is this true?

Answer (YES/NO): NO